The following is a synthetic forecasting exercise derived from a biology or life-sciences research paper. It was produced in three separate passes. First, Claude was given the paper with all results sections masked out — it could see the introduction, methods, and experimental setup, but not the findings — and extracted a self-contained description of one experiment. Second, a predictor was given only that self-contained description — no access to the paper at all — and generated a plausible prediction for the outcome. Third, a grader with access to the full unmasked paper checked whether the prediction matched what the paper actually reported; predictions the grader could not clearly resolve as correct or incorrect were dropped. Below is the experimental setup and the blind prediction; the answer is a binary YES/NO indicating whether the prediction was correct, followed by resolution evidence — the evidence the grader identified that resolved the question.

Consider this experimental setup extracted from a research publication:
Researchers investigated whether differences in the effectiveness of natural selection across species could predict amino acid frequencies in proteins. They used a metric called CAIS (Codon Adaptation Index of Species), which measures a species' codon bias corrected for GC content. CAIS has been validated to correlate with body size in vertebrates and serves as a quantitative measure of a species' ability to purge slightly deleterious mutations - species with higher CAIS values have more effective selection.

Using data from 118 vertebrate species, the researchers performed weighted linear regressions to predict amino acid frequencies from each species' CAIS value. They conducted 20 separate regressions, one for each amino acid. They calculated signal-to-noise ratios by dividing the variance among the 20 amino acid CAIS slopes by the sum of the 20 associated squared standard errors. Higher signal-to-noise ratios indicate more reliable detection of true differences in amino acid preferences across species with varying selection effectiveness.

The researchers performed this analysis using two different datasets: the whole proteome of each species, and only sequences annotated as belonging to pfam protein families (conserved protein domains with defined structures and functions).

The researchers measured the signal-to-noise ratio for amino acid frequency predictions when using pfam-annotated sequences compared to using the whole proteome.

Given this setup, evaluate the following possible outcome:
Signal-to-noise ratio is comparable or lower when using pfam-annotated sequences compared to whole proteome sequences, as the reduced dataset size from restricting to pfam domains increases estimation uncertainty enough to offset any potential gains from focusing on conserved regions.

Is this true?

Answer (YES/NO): NO